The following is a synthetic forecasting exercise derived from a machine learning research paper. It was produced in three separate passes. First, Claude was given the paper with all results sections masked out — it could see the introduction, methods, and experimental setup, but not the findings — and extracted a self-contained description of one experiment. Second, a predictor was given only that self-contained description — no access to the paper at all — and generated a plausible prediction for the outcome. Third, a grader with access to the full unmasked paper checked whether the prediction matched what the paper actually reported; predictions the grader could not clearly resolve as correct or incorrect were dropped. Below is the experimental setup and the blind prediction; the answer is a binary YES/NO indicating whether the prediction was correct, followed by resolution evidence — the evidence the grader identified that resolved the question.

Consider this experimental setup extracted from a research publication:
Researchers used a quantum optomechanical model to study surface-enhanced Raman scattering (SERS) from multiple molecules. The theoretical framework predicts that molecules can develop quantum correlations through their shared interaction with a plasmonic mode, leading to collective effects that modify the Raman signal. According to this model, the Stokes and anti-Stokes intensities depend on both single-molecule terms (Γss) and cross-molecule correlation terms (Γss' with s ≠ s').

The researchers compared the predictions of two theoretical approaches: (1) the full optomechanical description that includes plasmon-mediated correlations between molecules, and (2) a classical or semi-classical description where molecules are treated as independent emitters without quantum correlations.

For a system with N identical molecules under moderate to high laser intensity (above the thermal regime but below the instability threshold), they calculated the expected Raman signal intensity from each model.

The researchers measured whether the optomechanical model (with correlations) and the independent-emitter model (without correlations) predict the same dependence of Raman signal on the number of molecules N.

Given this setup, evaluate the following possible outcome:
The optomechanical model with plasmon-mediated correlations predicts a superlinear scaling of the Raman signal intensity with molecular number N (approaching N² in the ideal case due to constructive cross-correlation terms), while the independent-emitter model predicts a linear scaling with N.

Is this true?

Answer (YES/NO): YES